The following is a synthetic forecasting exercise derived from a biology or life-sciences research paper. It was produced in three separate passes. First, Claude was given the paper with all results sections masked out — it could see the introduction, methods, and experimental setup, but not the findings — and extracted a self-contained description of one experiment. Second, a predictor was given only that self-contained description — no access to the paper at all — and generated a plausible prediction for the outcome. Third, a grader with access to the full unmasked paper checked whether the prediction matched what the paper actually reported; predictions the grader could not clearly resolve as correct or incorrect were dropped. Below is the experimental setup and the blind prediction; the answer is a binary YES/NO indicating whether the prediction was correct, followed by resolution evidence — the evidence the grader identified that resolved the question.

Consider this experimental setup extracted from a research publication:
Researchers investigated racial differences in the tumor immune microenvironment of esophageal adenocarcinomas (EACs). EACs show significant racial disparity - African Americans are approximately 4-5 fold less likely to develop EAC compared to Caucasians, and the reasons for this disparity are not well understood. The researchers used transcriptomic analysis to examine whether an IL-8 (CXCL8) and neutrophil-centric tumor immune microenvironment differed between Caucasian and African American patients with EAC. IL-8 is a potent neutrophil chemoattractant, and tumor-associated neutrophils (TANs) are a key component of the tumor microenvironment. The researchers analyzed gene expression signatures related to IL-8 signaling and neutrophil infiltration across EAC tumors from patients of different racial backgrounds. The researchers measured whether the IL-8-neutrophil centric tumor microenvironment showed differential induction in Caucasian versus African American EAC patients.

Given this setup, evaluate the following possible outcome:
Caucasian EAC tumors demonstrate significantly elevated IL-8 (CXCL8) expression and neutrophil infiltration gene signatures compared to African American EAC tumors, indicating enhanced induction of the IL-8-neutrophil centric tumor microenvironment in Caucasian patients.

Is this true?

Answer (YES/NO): NO